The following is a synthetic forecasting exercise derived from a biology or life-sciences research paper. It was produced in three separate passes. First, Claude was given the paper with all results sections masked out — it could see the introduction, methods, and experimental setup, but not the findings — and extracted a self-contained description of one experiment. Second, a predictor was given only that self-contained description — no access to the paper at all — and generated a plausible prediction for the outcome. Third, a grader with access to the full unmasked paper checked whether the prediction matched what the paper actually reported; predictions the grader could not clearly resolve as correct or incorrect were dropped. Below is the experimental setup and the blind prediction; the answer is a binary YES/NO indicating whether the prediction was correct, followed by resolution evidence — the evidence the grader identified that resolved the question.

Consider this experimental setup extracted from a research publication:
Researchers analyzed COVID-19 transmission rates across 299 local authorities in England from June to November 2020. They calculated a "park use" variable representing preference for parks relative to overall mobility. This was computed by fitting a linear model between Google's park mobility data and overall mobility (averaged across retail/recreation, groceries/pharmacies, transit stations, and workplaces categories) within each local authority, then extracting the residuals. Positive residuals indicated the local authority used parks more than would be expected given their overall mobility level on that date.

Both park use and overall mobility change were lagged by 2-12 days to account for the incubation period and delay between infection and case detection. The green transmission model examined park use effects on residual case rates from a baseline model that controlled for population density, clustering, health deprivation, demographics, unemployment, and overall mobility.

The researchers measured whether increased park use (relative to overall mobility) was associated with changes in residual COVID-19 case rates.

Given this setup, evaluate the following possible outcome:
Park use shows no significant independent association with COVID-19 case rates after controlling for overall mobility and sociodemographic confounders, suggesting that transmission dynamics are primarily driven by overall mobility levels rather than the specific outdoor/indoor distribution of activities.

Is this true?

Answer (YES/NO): NO